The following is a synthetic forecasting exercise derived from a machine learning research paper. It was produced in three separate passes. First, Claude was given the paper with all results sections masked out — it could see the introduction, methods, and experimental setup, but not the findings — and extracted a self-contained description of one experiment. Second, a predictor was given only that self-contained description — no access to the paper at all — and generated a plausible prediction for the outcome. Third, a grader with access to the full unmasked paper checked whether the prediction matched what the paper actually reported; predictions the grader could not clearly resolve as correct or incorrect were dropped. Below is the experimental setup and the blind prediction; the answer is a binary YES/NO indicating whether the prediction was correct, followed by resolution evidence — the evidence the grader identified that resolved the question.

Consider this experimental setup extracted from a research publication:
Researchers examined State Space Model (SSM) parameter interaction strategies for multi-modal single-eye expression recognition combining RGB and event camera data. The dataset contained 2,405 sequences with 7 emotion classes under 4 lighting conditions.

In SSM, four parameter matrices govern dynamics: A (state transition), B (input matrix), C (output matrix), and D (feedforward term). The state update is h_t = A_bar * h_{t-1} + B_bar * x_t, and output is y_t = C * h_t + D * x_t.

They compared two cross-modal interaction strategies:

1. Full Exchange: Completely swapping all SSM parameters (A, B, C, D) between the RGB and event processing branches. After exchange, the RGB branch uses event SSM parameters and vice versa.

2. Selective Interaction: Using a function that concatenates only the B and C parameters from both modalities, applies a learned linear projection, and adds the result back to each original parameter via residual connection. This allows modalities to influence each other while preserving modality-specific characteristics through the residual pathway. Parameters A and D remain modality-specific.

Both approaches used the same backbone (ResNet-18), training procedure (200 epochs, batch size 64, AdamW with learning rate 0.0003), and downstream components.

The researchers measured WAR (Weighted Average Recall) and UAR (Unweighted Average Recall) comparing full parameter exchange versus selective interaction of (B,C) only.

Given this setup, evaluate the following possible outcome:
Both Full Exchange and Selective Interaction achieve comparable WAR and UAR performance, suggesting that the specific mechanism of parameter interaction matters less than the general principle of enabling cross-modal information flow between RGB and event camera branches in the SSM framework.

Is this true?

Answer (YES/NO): NO